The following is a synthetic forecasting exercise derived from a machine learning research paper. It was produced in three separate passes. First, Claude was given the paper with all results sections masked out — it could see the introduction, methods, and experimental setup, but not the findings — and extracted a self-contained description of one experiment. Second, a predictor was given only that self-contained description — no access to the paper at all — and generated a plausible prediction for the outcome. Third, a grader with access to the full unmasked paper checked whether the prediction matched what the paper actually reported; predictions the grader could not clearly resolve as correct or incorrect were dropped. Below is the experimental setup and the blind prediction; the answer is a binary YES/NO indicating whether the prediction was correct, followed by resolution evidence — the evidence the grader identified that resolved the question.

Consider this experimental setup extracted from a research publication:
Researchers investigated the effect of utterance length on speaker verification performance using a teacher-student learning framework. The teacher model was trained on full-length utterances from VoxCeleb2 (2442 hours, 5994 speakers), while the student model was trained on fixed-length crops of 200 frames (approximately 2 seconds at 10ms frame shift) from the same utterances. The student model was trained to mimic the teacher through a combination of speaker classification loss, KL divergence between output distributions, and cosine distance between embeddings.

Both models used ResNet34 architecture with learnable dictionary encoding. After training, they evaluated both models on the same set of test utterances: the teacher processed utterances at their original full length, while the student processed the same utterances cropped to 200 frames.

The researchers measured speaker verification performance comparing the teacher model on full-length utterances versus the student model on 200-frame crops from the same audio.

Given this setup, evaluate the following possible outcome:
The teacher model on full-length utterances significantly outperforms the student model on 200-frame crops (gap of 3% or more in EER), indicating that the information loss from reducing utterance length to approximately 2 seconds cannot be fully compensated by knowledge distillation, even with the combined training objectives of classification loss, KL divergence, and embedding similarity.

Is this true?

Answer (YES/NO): NO